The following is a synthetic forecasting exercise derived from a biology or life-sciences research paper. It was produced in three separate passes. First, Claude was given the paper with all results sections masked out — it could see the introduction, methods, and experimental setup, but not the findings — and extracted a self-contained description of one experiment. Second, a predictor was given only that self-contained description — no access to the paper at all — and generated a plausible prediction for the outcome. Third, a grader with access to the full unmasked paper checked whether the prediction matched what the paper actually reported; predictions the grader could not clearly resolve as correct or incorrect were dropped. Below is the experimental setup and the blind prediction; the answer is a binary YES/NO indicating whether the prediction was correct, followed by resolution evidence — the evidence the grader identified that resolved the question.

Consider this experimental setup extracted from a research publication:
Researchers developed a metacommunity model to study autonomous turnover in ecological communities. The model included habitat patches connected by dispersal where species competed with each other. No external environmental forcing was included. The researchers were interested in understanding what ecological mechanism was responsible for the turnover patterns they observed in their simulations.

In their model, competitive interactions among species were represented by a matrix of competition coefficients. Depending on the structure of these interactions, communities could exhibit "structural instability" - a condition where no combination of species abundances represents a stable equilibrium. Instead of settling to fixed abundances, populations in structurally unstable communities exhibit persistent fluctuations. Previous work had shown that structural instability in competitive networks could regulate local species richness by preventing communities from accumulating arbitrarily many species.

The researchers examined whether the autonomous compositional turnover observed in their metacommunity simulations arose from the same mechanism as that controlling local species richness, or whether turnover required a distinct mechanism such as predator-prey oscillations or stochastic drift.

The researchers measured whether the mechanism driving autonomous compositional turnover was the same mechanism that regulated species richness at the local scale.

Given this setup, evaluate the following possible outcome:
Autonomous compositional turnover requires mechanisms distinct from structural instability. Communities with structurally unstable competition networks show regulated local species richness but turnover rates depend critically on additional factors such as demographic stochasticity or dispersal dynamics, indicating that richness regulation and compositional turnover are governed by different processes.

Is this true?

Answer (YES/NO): NO